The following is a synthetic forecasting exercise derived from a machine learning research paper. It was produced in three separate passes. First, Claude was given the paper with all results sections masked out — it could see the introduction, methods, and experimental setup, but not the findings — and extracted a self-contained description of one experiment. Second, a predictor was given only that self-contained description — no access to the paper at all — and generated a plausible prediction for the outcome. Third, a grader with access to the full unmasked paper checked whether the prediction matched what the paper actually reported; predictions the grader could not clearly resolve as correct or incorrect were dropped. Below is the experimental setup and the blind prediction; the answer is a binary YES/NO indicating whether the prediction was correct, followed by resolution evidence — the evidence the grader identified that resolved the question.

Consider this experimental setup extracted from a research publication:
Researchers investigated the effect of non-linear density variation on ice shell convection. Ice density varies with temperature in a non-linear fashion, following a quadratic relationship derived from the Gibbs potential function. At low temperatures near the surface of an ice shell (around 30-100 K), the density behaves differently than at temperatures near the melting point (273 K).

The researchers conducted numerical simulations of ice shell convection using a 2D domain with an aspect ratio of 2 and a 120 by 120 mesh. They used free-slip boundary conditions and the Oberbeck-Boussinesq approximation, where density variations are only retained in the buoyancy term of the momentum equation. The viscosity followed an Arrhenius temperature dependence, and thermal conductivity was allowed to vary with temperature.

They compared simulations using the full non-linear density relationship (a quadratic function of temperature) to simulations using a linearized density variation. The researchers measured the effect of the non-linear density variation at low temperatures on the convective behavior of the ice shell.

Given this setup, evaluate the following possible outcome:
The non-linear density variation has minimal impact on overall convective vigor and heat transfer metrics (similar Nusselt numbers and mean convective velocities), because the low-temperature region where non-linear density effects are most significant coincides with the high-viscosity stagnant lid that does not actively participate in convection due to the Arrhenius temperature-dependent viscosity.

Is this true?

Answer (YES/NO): YES